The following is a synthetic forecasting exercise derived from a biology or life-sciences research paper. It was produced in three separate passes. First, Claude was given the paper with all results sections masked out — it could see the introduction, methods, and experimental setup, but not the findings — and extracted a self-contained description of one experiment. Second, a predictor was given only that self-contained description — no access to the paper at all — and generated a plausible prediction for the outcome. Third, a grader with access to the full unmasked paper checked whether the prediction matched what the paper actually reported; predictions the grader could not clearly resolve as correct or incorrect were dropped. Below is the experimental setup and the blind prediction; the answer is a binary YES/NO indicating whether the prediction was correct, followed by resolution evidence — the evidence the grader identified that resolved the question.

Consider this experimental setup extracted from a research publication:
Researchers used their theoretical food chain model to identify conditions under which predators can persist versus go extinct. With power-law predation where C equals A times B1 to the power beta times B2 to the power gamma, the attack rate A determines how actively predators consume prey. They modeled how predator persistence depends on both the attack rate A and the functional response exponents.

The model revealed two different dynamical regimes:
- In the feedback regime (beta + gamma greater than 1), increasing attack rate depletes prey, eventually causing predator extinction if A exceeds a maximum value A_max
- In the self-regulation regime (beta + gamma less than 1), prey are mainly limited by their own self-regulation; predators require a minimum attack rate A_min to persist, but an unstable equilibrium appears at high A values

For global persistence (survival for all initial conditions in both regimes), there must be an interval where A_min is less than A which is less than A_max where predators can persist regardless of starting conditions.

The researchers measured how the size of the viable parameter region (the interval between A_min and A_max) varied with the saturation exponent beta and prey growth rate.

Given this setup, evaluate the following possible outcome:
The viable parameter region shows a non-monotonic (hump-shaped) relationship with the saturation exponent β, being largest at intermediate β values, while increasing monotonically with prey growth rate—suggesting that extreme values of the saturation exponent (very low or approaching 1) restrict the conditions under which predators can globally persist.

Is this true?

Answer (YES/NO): NO